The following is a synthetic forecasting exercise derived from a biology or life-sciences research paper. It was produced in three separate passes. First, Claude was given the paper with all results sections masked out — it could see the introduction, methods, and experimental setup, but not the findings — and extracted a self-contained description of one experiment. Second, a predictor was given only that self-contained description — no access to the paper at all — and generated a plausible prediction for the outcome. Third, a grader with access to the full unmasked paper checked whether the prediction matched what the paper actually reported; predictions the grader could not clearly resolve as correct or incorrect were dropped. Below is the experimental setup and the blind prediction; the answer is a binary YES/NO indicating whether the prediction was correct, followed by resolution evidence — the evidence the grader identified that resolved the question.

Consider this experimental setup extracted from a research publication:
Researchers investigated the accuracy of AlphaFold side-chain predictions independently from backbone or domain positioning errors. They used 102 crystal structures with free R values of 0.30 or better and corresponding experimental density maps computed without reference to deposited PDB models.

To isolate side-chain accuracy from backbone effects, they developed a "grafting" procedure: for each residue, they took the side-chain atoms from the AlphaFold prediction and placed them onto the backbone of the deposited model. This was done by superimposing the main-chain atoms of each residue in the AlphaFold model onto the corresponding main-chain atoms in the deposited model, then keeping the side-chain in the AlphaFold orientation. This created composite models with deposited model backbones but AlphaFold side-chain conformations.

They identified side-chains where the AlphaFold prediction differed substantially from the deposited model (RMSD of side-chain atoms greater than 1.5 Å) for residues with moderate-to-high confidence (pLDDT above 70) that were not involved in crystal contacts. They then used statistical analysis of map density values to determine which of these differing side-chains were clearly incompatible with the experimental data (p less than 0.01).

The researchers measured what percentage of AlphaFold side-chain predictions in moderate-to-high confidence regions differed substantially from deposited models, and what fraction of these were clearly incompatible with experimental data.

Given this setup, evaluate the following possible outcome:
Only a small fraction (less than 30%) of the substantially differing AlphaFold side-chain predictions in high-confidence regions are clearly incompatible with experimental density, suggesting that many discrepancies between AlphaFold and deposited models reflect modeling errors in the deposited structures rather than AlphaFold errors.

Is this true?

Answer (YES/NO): NO